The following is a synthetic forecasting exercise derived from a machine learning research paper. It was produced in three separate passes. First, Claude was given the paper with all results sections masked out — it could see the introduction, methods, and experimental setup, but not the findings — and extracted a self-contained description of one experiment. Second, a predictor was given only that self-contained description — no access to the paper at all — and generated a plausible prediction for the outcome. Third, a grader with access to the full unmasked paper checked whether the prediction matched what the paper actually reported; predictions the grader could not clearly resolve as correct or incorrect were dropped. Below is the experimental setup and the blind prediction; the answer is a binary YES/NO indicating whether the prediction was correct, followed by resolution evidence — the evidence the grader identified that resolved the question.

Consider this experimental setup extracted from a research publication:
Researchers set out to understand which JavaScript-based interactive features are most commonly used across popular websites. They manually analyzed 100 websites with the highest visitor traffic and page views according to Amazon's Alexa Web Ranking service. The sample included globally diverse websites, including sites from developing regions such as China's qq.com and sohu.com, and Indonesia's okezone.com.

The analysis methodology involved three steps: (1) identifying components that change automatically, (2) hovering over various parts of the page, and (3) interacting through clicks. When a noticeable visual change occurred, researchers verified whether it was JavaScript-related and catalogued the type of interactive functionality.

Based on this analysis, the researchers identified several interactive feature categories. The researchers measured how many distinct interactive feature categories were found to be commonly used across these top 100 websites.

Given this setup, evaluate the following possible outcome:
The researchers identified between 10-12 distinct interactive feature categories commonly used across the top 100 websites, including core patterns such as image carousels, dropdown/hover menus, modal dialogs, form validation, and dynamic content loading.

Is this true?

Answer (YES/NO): NO